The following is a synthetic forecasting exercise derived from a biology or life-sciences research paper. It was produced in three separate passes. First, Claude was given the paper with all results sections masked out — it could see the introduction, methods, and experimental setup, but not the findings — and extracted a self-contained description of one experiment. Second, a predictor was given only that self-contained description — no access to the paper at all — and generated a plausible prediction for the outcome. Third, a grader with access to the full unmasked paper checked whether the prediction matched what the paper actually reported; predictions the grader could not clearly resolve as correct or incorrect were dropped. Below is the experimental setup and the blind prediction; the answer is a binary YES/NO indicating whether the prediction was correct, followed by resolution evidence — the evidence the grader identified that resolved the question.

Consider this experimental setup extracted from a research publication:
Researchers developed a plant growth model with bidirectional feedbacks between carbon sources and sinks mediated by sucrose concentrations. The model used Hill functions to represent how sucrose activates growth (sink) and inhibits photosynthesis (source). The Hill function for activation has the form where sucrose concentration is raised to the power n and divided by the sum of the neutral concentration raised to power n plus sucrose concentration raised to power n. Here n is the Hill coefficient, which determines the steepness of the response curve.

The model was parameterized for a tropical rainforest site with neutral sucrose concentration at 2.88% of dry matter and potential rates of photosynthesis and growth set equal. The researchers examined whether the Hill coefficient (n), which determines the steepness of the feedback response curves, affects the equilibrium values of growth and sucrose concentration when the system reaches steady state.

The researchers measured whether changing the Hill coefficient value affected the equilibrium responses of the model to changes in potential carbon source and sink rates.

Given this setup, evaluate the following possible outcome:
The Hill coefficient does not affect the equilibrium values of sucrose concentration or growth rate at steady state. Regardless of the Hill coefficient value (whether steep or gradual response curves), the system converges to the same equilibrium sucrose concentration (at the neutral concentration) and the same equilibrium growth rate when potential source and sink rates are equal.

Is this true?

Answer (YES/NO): NO